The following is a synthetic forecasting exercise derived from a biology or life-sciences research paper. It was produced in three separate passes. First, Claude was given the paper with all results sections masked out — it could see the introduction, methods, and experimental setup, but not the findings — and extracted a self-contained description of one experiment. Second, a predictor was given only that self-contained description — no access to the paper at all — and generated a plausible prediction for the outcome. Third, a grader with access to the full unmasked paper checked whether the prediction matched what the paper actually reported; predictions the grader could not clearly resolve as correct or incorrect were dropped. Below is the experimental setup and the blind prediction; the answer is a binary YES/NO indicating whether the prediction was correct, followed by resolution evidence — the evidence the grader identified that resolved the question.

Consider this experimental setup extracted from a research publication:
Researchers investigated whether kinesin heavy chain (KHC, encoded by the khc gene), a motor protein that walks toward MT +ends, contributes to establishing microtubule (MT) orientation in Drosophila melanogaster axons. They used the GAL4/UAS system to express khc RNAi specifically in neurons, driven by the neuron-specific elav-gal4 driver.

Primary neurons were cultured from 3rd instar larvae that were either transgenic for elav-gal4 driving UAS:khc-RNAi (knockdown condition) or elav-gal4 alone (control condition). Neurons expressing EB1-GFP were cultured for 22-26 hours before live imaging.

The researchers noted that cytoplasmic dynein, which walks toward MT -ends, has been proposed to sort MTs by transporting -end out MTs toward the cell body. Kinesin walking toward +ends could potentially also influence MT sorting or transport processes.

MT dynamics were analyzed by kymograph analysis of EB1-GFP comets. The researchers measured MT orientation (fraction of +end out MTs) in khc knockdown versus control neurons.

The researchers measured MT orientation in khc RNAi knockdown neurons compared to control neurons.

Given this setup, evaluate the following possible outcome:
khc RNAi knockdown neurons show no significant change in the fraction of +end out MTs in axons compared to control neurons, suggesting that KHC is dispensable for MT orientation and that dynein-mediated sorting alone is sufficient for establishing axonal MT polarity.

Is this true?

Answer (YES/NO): NO